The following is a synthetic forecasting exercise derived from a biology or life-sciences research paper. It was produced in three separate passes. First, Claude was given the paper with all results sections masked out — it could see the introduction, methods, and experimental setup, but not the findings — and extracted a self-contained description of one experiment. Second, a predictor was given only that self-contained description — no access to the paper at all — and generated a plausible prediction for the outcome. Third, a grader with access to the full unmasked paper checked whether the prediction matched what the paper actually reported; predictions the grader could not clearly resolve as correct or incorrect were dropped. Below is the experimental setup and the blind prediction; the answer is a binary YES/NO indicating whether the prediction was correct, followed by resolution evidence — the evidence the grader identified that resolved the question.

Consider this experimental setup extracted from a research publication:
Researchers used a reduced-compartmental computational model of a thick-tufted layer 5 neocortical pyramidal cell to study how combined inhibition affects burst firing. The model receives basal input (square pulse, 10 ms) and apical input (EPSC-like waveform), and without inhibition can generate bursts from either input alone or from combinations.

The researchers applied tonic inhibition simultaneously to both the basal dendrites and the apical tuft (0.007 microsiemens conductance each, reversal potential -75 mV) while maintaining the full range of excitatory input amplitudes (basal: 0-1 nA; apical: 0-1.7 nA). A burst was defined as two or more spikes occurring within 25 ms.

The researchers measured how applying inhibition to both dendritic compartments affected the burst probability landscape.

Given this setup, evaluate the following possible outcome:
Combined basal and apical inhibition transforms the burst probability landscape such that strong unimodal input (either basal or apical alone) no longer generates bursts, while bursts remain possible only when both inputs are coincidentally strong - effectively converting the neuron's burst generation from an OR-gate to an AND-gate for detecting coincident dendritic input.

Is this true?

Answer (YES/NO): NO